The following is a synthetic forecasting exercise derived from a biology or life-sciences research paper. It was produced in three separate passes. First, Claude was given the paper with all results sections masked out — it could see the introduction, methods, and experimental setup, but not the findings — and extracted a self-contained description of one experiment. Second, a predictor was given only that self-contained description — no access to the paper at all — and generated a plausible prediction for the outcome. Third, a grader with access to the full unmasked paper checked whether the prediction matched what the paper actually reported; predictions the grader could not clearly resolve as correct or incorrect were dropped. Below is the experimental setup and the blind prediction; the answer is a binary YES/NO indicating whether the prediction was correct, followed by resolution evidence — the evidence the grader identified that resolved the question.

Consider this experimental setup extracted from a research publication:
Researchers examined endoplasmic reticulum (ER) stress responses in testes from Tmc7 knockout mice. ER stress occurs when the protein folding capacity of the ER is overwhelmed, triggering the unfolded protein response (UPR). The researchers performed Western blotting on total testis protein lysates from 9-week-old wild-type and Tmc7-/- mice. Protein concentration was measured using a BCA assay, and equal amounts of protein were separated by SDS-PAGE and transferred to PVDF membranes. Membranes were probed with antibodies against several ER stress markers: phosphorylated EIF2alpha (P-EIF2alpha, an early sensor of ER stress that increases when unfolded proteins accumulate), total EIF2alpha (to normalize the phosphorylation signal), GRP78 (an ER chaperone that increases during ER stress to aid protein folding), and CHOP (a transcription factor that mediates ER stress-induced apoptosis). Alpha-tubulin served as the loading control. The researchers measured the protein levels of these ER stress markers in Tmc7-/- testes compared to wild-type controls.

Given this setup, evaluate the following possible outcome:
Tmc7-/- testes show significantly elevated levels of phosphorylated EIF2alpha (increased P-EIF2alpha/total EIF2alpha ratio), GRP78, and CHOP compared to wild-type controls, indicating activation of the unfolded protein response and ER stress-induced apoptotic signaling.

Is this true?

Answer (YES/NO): YES